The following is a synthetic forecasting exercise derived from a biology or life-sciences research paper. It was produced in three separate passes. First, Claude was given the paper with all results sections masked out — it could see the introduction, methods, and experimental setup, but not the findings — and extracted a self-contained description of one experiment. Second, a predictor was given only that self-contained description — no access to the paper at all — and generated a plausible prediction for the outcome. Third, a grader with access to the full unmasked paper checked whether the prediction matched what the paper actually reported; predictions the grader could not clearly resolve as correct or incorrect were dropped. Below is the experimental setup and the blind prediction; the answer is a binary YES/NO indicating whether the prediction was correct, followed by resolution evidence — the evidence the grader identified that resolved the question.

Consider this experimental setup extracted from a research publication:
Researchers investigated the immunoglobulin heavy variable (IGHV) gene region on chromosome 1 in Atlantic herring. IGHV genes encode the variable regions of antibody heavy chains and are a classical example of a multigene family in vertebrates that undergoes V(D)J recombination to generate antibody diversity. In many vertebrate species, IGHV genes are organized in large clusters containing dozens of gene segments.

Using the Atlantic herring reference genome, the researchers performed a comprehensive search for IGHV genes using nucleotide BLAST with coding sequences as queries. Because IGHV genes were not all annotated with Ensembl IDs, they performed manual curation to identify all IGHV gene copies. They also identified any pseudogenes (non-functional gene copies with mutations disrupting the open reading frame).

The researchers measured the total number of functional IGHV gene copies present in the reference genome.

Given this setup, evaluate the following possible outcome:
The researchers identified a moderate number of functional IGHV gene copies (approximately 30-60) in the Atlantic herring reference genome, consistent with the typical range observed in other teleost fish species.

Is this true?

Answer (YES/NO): YES